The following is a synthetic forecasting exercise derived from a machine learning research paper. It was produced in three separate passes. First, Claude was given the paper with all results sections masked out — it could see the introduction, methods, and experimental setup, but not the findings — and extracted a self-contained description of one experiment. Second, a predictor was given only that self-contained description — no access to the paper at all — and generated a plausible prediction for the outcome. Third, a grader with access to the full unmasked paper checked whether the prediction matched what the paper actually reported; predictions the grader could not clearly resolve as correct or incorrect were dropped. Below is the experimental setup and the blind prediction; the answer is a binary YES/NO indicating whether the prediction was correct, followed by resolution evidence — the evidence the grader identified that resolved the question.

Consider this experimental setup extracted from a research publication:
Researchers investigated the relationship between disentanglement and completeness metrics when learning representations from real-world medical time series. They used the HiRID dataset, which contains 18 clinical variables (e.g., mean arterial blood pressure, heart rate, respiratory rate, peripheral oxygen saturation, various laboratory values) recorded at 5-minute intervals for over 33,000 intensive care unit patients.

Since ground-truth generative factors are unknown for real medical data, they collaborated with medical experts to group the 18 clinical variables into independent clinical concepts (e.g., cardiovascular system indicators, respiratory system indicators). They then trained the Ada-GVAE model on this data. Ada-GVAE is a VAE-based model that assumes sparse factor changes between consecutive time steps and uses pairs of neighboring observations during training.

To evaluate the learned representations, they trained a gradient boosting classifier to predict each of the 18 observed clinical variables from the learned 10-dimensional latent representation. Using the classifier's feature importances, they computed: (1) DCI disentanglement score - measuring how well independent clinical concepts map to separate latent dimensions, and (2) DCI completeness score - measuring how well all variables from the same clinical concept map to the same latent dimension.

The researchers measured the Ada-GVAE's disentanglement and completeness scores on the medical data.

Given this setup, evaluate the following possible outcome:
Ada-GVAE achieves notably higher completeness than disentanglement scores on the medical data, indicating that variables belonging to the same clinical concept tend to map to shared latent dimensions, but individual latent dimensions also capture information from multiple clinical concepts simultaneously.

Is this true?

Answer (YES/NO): YES